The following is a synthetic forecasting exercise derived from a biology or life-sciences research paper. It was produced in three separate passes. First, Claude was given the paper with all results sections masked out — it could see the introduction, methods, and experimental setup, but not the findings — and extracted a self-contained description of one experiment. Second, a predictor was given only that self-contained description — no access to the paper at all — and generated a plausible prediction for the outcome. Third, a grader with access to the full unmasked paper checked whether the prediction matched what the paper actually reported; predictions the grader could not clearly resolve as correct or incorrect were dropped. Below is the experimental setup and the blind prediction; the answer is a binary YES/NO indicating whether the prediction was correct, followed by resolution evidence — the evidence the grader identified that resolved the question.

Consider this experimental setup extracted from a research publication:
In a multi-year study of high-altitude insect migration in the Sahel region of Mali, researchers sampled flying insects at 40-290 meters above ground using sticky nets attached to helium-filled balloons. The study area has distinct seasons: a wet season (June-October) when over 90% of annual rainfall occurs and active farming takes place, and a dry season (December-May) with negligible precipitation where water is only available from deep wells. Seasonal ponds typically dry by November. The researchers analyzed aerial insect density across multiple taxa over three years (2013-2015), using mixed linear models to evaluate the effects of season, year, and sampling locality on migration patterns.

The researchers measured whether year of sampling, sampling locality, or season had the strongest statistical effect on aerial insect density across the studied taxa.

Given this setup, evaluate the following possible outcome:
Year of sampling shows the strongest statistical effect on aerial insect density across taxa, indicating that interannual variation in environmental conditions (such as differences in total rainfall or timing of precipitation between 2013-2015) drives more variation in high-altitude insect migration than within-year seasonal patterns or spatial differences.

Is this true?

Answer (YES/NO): NO